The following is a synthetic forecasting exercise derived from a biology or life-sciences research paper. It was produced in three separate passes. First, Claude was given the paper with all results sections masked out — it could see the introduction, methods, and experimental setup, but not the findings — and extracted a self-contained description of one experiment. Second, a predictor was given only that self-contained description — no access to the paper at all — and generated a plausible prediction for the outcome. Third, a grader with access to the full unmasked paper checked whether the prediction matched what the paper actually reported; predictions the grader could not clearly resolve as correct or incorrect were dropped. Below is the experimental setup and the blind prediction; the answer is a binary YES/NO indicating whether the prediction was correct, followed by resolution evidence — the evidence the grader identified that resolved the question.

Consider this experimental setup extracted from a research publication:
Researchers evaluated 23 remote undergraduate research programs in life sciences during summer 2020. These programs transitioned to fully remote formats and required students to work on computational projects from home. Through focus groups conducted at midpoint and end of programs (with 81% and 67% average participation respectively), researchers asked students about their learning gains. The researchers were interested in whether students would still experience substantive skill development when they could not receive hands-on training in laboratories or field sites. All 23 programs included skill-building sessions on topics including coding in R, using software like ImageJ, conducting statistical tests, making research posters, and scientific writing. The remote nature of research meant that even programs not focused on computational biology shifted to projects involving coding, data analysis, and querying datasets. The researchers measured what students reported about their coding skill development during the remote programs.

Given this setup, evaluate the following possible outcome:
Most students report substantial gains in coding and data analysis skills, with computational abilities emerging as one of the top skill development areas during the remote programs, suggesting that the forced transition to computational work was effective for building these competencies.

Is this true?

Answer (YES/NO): YES